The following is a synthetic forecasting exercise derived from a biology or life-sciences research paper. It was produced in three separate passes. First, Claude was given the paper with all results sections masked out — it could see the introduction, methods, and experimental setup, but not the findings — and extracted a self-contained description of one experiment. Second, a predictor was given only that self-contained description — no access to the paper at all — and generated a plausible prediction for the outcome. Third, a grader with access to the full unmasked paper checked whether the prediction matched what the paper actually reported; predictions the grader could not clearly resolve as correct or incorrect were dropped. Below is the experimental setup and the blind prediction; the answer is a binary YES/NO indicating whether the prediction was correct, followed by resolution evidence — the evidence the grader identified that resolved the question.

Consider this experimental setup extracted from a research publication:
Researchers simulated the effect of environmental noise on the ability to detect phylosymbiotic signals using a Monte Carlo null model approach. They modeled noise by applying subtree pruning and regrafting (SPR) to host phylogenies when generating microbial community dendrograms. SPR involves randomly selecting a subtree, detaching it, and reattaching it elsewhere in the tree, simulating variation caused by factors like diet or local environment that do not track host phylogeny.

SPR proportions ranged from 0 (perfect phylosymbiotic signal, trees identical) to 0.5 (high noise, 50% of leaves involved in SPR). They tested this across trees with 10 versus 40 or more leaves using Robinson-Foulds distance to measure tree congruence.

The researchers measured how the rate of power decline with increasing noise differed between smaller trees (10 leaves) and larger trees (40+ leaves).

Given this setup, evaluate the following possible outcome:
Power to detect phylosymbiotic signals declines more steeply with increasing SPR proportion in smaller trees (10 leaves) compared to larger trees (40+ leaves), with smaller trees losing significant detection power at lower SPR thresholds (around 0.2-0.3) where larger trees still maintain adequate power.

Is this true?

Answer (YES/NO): NO